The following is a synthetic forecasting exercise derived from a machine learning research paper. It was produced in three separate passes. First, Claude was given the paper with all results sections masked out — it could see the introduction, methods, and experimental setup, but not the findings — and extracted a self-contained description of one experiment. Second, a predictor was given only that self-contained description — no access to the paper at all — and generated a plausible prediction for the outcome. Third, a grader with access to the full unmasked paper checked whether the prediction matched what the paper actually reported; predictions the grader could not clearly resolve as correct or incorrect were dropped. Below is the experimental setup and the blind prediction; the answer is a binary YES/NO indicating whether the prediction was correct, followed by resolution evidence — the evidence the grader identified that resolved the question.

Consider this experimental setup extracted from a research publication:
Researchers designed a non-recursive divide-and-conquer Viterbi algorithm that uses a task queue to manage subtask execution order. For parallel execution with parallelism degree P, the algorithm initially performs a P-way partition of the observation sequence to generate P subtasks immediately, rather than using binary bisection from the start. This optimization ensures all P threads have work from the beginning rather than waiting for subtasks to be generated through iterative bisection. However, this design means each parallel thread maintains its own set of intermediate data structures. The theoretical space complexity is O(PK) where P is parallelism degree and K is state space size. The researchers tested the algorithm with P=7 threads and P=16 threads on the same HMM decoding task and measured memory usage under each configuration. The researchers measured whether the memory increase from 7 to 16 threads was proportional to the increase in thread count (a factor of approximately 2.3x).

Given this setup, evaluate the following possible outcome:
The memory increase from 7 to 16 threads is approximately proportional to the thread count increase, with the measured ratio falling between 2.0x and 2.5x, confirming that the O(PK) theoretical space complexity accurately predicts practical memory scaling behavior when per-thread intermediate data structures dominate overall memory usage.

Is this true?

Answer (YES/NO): YES